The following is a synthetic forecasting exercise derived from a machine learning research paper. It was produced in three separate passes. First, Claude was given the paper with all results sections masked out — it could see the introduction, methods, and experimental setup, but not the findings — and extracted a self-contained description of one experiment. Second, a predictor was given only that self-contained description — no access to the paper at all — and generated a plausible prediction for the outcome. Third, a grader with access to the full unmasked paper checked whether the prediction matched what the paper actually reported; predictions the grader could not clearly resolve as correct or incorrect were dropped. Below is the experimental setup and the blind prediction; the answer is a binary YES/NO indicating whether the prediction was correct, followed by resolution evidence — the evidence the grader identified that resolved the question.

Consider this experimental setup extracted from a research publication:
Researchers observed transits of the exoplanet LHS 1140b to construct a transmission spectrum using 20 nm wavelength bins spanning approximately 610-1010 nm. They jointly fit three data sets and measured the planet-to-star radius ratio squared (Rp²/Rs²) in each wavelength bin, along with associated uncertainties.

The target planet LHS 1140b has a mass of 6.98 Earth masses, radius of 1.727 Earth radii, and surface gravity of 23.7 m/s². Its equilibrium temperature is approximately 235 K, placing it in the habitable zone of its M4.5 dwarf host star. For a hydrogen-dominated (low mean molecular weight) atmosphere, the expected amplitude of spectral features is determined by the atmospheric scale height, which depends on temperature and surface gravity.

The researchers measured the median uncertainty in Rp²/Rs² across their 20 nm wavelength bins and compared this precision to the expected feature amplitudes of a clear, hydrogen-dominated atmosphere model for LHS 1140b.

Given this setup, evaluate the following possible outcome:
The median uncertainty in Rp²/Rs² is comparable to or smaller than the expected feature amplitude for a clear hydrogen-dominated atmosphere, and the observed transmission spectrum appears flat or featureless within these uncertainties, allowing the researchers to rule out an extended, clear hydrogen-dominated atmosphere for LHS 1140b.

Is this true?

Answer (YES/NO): NO